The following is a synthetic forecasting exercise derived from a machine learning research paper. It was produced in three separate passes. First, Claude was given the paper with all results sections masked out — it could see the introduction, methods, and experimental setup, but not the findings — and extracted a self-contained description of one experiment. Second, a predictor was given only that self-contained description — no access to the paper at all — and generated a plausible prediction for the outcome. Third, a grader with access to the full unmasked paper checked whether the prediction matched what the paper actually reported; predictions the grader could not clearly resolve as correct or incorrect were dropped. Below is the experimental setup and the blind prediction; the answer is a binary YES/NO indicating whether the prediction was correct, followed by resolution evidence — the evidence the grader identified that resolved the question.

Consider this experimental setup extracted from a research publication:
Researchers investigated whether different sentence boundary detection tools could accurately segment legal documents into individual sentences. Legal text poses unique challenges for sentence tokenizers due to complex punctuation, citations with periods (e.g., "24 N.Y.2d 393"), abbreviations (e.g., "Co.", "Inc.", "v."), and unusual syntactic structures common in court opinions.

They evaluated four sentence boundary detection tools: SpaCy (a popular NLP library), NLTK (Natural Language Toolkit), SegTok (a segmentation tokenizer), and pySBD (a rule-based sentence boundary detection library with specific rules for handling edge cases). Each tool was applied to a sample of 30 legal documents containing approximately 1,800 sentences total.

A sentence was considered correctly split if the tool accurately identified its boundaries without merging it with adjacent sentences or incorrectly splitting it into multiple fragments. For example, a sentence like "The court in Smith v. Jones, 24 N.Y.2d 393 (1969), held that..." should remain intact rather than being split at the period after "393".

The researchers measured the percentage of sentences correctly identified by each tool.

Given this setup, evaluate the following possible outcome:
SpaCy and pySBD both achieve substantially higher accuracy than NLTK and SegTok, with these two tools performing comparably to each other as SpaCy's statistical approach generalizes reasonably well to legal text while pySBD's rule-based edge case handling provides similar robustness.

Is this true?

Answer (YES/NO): NO